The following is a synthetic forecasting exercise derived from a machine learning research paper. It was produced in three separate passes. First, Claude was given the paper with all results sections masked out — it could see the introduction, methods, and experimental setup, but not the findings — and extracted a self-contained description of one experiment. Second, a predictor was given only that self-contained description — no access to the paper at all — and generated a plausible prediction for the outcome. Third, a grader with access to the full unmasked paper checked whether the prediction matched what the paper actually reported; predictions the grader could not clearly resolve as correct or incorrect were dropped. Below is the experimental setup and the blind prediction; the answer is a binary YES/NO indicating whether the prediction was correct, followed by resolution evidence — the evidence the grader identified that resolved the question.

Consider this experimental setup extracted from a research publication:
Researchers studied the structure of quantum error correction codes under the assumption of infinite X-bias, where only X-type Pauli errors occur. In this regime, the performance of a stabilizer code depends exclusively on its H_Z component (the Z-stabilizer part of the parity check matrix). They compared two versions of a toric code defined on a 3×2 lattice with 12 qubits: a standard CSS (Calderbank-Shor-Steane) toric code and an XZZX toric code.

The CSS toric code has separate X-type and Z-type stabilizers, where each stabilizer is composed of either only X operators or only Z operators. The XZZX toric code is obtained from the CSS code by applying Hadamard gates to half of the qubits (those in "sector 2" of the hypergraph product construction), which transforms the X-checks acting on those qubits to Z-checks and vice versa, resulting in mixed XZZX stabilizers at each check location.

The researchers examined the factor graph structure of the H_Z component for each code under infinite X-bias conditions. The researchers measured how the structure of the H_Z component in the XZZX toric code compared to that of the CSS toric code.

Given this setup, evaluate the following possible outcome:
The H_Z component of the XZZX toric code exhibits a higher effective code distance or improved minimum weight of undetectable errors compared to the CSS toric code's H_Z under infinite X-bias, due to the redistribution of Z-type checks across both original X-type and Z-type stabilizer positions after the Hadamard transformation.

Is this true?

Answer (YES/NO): NO